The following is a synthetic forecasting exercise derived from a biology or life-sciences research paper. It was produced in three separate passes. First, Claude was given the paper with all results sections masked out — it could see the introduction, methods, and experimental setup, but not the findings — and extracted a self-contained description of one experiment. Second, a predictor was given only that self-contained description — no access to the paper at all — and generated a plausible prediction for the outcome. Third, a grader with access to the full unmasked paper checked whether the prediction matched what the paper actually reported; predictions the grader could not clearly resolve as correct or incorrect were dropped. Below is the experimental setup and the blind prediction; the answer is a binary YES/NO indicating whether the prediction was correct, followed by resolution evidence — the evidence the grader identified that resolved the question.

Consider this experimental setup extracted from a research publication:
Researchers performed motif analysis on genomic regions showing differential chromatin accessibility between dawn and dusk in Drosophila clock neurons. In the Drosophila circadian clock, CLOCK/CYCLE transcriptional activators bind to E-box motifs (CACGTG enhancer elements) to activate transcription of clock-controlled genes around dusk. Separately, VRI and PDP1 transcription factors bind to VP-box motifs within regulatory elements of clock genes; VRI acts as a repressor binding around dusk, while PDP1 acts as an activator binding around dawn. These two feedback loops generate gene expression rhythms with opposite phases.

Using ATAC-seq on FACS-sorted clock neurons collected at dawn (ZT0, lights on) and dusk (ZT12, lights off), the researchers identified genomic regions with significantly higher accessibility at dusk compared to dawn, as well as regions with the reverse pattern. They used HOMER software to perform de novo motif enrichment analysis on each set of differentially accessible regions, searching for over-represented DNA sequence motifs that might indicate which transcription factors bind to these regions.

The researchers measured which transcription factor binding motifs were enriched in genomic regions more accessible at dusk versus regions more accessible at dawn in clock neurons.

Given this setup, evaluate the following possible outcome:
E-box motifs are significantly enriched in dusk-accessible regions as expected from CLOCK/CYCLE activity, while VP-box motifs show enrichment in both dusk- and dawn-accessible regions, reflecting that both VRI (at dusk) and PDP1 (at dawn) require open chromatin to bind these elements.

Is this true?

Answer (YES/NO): NO